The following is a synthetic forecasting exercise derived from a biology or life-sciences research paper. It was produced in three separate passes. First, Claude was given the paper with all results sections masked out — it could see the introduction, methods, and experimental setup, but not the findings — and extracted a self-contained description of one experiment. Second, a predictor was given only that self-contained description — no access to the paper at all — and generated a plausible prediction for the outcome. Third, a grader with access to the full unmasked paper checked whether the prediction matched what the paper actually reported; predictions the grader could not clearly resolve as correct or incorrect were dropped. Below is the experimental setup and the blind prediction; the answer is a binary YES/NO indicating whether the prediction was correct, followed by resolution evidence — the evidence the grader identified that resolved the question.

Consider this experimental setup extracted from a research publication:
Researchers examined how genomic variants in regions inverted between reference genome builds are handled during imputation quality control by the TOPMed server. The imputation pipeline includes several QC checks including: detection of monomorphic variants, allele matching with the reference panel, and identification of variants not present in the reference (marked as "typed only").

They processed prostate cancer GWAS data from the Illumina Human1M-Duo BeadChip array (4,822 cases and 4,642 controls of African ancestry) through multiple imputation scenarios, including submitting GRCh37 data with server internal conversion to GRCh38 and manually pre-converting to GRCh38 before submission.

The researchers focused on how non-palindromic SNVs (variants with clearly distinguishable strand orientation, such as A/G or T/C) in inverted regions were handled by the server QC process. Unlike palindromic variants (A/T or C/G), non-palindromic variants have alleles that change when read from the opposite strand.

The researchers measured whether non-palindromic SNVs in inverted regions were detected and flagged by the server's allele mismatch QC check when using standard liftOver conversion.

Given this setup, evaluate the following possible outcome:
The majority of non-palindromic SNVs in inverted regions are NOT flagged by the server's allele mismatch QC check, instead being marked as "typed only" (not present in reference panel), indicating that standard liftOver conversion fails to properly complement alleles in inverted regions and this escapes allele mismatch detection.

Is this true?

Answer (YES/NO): NO